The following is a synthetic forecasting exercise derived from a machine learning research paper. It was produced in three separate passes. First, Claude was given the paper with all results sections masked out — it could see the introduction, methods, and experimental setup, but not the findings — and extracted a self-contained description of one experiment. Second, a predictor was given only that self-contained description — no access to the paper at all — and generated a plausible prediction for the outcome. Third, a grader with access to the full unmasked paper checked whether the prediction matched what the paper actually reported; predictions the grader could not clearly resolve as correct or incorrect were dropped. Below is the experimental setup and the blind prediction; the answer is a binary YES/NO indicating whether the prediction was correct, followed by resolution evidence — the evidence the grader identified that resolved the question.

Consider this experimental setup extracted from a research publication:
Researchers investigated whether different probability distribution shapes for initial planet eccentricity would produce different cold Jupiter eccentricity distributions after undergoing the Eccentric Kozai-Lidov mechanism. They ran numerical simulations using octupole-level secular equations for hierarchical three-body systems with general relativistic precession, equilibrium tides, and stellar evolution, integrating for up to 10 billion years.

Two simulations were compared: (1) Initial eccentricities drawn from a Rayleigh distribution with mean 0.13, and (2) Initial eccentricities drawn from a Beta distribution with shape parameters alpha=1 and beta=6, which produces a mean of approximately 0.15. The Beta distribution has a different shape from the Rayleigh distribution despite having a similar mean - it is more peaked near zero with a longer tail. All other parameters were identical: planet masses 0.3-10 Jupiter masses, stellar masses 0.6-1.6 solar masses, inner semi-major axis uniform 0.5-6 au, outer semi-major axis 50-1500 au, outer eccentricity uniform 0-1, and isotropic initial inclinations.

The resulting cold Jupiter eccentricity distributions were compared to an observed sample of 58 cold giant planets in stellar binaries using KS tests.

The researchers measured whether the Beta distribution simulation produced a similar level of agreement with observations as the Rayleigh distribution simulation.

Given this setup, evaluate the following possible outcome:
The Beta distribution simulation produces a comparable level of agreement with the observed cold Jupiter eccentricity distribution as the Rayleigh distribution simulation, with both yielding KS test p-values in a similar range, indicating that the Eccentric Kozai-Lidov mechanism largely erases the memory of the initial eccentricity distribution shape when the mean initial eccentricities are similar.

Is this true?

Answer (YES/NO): YES